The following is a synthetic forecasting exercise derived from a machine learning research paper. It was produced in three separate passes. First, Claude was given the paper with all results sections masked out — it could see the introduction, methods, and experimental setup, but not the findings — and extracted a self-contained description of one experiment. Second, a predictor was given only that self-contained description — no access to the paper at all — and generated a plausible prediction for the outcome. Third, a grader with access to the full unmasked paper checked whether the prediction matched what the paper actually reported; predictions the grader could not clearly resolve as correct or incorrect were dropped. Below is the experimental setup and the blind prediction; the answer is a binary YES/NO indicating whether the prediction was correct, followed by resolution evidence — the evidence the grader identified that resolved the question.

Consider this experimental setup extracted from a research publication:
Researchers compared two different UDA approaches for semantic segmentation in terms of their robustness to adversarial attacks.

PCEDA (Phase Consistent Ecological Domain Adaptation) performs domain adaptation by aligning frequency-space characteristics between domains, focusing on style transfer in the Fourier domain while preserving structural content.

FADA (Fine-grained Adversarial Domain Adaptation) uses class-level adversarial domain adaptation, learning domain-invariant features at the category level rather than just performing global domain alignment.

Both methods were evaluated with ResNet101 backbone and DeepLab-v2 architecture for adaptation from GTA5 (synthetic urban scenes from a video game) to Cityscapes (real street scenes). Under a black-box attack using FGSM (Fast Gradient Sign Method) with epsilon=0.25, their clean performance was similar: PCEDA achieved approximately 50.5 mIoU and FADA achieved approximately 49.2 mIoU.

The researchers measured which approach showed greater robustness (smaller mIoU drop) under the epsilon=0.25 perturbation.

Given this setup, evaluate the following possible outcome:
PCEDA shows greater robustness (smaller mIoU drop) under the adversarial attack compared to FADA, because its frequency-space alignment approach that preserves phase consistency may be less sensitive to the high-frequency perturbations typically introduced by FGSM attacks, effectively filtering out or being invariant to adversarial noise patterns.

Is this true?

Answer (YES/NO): YES